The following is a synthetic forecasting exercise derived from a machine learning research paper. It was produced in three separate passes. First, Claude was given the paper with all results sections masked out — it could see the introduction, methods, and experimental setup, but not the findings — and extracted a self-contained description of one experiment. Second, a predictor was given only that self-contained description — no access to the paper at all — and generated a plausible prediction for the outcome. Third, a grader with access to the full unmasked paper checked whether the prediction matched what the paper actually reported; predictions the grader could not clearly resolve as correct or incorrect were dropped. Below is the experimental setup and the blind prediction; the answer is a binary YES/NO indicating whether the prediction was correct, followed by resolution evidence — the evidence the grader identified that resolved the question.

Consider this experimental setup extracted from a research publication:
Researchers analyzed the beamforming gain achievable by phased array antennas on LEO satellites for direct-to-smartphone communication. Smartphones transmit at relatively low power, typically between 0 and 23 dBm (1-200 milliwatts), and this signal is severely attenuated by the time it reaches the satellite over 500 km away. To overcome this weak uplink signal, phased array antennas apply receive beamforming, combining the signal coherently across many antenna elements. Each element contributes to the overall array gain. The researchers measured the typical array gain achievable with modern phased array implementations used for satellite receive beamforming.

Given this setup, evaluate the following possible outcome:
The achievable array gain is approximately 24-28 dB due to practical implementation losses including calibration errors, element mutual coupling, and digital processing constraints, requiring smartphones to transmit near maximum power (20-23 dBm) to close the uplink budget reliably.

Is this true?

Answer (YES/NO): NO